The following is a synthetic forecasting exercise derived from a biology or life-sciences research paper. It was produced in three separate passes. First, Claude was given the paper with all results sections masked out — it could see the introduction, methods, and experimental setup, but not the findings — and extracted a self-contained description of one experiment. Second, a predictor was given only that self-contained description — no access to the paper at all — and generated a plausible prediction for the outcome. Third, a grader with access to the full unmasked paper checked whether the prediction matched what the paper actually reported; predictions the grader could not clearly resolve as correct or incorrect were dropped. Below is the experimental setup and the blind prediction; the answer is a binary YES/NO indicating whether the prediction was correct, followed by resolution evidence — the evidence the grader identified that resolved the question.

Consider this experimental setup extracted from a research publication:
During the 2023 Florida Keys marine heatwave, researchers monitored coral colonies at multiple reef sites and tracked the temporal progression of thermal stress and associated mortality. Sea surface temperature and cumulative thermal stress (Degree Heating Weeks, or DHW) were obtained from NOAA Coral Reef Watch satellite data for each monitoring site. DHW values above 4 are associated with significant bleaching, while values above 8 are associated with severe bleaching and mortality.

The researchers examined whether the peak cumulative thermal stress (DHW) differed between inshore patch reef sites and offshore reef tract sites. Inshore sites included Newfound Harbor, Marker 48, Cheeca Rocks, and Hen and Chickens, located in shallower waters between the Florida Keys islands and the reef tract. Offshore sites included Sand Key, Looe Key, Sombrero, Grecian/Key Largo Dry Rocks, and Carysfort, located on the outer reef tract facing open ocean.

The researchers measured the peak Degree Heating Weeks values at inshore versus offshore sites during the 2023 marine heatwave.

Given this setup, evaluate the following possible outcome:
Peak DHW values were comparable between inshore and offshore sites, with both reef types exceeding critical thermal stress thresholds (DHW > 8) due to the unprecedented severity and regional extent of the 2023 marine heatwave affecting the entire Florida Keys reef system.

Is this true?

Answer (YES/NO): NO